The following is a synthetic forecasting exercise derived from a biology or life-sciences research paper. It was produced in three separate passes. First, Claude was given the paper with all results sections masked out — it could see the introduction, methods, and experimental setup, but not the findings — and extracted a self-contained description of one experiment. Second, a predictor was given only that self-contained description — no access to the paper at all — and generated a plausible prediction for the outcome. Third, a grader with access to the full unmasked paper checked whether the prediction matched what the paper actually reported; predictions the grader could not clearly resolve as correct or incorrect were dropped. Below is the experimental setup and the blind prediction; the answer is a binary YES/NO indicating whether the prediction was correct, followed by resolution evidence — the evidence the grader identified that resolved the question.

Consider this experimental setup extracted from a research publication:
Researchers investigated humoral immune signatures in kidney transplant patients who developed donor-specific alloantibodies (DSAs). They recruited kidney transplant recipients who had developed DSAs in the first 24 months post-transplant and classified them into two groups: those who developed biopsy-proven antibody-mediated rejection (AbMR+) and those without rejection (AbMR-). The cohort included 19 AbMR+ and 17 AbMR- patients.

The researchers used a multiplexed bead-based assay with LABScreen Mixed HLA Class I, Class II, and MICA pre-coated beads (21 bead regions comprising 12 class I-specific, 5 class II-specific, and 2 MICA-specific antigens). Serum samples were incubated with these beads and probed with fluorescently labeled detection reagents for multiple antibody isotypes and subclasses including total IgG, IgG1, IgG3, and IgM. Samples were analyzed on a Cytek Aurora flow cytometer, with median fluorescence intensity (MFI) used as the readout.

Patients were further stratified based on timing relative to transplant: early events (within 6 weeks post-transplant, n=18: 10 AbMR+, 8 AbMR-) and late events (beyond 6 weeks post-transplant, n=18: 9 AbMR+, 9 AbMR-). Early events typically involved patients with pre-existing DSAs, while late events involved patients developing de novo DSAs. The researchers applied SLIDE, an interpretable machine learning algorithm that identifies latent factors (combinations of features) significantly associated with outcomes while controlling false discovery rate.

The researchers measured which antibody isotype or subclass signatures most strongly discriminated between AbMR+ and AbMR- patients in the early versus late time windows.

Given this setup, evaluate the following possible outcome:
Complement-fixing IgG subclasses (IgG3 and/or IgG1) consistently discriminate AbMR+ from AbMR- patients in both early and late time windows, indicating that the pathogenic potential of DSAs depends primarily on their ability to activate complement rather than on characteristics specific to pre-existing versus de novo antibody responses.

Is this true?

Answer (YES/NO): NO